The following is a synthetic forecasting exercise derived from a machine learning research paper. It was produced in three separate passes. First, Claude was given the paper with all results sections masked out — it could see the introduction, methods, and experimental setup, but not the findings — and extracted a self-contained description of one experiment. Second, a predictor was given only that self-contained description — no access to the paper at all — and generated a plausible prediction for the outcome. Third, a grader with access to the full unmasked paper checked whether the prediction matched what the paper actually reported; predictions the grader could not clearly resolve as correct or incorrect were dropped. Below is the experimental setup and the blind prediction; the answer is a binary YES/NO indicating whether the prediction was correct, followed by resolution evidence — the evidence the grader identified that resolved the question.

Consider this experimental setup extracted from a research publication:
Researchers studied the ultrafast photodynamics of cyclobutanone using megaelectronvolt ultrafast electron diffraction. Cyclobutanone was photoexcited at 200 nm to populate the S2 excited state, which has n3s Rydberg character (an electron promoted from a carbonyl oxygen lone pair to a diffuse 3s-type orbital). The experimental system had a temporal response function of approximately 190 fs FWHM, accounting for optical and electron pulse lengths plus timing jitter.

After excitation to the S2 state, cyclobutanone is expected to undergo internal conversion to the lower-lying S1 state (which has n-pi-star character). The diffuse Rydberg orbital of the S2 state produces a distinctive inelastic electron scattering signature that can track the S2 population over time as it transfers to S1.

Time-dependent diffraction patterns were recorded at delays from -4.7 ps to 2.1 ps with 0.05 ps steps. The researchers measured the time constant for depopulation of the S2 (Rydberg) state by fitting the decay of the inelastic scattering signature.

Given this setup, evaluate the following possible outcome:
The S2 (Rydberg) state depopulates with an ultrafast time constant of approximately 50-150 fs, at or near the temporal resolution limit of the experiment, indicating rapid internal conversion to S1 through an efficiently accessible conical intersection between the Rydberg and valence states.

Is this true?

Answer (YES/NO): NO